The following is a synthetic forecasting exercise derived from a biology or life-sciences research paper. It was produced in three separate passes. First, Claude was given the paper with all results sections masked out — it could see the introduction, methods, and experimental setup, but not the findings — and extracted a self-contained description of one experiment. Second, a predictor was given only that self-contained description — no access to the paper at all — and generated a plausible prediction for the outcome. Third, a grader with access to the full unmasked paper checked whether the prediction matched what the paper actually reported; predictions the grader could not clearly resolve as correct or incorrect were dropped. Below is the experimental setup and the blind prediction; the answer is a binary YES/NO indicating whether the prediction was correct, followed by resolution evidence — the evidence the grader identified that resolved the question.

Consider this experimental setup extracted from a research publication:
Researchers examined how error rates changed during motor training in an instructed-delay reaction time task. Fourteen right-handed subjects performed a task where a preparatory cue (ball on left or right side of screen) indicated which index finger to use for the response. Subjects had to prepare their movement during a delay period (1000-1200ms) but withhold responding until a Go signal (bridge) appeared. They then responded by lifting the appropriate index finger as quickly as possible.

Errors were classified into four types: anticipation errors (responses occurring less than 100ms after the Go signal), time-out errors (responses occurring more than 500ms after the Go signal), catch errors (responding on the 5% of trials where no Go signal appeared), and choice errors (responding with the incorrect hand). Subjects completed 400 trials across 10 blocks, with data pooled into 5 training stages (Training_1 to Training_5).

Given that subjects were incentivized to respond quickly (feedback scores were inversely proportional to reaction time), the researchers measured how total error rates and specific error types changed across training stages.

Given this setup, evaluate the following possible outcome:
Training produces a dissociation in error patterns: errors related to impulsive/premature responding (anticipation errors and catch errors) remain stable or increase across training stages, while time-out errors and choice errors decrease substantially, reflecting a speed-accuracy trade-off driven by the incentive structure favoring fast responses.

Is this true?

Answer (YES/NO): NO